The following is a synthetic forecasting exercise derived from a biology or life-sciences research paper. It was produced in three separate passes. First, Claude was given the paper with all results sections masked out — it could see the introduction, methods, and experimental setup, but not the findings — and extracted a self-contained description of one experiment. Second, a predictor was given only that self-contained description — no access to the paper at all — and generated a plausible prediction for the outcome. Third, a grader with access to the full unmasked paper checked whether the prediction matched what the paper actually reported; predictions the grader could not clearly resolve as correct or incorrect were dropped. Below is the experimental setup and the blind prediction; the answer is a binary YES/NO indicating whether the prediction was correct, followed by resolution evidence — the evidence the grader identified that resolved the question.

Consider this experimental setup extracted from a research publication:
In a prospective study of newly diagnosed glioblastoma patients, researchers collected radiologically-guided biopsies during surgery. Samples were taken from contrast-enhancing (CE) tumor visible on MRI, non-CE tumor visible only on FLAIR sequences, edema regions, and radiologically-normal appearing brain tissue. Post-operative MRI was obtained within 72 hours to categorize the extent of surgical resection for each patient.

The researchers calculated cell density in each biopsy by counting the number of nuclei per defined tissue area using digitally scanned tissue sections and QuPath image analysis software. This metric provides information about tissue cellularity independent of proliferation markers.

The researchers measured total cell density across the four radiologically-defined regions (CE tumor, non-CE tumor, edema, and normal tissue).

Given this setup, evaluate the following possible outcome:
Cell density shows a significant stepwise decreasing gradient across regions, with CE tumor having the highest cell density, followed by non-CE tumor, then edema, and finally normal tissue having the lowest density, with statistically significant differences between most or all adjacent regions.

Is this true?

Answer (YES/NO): NO